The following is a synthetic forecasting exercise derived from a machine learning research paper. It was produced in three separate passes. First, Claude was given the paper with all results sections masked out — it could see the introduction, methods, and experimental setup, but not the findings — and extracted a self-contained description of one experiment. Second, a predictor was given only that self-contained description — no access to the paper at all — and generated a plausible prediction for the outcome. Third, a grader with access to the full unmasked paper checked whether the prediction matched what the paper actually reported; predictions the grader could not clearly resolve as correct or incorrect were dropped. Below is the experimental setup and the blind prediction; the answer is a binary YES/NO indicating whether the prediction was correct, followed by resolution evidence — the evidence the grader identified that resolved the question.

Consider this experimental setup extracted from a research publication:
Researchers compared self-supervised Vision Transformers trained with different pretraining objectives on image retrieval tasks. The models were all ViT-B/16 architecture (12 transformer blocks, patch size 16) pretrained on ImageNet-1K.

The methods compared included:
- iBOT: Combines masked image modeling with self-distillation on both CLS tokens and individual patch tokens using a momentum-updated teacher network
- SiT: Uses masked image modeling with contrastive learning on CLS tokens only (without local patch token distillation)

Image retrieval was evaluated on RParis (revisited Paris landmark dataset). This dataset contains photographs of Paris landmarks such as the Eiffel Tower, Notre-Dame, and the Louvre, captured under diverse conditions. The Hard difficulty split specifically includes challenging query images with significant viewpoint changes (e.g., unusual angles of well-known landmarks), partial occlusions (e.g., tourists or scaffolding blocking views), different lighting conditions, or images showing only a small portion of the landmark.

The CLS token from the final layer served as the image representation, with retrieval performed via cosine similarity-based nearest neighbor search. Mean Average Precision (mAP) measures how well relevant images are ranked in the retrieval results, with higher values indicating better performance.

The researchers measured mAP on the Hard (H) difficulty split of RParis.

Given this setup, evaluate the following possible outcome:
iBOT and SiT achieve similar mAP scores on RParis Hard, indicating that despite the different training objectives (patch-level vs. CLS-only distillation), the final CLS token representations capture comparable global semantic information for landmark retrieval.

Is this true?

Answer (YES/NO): NO